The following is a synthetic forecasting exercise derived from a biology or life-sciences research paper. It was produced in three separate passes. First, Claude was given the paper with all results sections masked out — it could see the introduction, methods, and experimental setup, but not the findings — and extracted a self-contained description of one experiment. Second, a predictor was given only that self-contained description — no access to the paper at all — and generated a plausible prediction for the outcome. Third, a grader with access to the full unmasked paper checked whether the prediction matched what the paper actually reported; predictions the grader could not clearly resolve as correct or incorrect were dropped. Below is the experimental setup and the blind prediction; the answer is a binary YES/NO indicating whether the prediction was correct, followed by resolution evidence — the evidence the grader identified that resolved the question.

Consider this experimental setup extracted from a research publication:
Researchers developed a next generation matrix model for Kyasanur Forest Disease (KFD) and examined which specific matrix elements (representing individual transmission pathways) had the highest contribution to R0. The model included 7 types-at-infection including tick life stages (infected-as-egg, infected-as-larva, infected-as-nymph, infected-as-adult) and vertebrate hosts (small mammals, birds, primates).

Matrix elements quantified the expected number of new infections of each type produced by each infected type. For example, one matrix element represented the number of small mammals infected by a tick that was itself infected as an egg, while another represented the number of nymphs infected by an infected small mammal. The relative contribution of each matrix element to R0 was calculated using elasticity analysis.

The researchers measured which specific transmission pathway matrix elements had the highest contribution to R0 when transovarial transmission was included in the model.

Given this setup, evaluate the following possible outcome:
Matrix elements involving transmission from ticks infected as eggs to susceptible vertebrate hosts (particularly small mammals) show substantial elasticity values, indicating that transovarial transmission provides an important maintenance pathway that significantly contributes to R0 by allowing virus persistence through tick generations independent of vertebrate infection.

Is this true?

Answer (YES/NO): YES